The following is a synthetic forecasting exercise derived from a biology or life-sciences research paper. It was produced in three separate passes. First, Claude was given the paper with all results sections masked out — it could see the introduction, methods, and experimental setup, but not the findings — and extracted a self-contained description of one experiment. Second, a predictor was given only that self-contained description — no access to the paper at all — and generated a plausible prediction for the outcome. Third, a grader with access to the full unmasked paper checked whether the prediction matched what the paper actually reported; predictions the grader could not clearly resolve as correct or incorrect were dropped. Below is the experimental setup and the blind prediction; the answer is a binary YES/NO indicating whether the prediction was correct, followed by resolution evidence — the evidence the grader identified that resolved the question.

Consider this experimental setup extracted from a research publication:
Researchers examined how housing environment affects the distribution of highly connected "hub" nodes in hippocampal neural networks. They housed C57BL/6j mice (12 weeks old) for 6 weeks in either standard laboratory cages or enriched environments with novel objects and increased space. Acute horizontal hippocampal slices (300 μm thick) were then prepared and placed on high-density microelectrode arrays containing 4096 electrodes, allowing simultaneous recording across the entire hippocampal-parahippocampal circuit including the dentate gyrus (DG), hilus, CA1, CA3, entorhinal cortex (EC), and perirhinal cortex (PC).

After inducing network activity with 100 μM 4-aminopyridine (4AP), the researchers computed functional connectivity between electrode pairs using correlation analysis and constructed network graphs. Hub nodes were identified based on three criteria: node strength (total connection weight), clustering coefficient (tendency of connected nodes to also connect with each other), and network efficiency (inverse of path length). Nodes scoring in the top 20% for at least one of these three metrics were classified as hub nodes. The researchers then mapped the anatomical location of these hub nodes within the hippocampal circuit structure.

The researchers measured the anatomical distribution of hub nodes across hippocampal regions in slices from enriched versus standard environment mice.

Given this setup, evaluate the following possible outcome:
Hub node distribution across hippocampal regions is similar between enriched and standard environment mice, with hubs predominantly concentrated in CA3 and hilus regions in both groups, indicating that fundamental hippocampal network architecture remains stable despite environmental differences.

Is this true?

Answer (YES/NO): NO